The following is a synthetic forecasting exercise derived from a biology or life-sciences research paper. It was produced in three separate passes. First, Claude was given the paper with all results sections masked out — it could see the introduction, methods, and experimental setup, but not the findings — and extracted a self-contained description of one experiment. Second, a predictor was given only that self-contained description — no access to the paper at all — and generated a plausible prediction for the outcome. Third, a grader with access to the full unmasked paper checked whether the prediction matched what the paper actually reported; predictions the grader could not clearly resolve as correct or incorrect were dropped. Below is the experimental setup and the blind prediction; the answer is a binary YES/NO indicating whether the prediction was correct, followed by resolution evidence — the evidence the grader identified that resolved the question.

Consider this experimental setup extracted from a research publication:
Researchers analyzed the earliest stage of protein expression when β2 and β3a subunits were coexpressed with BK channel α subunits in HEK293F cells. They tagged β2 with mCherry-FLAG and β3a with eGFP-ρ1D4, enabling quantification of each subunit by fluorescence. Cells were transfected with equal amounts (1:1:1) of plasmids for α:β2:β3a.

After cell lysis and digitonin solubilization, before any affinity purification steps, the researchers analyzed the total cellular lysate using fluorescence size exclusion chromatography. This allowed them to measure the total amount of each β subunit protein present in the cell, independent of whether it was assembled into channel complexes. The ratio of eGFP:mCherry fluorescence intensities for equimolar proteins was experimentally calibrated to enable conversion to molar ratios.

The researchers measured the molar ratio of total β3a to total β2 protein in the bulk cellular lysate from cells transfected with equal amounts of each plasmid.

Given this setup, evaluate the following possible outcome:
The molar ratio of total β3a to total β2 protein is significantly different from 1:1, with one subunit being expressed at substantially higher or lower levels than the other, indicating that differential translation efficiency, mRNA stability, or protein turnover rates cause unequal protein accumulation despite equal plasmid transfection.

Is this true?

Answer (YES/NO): YES